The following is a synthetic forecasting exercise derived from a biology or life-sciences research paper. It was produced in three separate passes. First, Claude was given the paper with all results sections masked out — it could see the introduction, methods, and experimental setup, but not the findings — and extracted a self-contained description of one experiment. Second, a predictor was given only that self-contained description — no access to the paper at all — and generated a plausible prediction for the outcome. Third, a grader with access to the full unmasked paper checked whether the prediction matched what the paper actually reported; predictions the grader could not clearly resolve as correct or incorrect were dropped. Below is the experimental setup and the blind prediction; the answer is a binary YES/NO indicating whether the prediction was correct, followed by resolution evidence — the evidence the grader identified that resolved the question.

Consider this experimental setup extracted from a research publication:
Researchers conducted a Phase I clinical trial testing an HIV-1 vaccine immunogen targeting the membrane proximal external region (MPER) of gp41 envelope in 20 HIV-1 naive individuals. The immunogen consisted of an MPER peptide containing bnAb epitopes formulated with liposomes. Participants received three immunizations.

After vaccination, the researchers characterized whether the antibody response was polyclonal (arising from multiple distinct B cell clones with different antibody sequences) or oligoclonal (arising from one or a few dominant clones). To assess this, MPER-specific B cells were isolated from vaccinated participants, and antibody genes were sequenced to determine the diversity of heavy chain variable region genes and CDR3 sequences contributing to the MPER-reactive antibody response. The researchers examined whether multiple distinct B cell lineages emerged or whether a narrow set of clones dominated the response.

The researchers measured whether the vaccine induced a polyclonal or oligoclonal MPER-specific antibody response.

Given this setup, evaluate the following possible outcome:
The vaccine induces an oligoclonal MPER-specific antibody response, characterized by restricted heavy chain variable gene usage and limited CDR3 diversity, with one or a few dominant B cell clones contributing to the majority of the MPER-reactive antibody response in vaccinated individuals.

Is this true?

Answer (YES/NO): NO